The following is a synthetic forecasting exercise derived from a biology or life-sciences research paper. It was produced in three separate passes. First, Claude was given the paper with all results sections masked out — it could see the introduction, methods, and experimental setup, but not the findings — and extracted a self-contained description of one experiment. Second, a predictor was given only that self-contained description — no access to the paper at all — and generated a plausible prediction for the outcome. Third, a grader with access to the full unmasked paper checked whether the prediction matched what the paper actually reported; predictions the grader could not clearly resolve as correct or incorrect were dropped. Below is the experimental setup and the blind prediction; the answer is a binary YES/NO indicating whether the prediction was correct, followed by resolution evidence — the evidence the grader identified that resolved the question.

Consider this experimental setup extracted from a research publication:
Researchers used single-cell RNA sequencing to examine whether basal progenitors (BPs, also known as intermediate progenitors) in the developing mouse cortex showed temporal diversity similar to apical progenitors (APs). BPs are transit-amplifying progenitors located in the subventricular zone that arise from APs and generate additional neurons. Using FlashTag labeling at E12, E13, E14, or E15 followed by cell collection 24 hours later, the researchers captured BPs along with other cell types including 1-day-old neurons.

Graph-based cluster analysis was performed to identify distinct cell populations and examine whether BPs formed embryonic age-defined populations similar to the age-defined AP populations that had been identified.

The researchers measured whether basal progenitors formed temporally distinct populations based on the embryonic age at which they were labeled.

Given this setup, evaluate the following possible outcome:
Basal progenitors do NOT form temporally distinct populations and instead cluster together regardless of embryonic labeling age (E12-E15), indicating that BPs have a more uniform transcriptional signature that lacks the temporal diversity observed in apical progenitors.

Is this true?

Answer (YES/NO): NO